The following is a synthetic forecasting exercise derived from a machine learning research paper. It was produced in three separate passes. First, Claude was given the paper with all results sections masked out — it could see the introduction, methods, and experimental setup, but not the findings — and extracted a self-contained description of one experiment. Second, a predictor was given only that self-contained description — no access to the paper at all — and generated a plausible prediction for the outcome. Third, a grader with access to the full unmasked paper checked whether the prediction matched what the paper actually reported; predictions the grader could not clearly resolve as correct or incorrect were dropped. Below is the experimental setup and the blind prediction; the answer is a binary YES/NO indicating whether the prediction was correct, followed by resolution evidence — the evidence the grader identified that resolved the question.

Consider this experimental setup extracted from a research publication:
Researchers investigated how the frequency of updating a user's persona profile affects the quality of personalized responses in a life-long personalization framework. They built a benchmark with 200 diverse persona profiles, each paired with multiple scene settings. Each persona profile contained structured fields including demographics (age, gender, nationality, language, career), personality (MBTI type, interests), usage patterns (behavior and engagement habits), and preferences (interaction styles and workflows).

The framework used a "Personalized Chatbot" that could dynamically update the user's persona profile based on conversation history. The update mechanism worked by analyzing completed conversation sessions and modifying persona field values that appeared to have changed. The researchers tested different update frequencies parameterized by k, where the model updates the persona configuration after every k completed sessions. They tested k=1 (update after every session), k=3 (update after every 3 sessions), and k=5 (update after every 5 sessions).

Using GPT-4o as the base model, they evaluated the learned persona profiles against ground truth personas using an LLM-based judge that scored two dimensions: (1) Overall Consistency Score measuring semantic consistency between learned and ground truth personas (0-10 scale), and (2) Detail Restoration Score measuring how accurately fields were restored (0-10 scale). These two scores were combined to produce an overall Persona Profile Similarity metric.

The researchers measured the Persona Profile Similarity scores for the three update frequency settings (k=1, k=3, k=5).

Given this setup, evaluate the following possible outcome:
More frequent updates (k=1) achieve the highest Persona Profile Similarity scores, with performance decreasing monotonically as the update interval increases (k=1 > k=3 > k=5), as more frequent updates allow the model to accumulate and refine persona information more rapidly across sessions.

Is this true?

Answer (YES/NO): NO